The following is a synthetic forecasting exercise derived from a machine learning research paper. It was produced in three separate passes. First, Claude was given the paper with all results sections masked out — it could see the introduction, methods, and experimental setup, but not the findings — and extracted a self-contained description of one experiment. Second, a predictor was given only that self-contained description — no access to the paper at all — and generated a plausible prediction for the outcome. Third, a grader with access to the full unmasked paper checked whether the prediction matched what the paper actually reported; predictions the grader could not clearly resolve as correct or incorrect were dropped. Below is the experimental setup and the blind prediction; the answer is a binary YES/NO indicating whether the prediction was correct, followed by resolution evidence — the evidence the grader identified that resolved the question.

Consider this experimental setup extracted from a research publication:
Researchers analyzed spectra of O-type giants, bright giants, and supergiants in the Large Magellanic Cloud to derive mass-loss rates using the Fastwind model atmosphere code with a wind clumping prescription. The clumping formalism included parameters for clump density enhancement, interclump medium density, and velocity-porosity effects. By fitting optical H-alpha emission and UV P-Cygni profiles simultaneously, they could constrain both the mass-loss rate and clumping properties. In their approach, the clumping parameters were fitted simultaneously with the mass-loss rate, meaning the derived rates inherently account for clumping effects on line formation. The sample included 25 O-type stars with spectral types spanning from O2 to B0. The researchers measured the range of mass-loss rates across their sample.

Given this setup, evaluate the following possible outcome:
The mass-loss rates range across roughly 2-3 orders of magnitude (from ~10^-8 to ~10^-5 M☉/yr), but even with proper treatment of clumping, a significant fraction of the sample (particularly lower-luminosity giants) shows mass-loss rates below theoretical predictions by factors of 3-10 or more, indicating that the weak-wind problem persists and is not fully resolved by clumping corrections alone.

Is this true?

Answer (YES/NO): NO